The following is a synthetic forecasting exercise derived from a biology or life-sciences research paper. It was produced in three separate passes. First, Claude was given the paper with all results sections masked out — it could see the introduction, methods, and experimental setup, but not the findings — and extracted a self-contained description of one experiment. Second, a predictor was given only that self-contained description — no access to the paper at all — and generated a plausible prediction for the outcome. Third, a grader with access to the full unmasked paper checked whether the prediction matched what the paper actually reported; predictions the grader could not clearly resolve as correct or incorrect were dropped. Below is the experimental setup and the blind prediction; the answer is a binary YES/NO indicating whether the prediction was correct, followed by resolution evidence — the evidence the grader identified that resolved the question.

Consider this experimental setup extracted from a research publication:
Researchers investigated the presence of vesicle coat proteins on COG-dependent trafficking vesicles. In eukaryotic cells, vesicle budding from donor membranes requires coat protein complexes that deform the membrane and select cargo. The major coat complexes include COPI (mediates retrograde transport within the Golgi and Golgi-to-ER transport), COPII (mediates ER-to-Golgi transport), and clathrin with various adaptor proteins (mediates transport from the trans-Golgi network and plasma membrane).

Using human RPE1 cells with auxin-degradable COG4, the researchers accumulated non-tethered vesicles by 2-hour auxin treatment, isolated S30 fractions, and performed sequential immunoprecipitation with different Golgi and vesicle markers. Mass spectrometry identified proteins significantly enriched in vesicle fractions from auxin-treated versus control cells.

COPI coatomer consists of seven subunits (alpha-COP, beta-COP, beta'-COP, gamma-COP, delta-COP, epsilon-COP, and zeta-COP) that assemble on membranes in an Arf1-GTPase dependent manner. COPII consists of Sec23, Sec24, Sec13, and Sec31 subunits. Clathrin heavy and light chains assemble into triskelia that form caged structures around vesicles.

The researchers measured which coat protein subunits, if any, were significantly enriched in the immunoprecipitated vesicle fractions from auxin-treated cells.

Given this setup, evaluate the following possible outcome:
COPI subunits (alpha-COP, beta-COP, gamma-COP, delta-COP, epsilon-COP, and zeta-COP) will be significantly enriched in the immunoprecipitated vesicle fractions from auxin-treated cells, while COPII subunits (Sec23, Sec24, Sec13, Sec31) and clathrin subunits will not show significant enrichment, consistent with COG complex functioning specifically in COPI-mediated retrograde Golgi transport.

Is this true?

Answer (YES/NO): NO